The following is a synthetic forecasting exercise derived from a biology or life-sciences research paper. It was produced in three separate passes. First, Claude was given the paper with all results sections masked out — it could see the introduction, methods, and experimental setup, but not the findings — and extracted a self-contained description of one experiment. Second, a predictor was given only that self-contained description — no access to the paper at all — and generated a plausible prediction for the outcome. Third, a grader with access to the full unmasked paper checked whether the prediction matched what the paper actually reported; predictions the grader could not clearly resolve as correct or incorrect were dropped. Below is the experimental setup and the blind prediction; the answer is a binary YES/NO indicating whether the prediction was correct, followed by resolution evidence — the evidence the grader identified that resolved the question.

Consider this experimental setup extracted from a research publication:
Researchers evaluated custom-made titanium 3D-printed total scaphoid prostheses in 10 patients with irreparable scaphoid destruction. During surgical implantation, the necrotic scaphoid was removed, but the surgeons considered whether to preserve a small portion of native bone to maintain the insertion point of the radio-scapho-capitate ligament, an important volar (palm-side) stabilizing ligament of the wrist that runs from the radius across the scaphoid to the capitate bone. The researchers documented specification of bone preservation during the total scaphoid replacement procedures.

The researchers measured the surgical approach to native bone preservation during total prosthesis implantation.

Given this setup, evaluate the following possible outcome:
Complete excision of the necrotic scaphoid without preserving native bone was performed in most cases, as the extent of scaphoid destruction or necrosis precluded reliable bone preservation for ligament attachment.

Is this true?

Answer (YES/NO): NO